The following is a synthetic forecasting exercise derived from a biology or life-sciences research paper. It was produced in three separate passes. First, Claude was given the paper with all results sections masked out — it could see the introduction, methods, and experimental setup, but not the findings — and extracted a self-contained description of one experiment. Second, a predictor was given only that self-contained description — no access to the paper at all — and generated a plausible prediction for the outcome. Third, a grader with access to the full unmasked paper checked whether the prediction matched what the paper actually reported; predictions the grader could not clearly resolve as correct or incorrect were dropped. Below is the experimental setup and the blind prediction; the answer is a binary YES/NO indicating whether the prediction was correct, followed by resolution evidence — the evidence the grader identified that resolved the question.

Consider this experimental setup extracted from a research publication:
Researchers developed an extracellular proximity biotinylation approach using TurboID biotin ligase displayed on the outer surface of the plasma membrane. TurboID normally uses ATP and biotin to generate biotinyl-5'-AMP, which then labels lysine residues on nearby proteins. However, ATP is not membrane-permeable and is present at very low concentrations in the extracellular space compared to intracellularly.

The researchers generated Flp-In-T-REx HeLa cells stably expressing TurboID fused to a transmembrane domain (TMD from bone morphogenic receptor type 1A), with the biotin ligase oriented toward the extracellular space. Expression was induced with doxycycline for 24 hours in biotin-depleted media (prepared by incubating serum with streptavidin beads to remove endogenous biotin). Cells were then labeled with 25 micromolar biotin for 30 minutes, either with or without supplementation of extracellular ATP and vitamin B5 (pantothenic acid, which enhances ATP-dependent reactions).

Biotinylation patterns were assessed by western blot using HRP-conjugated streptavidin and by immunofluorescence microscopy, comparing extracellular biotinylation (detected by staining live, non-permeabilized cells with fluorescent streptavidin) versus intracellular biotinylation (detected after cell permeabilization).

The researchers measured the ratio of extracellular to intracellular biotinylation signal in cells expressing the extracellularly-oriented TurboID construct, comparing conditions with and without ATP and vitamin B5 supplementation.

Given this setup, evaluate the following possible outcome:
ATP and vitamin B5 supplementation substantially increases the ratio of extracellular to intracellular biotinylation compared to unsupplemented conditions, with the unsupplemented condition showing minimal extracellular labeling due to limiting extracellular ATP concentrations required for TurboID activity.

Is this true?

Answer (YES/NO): YES